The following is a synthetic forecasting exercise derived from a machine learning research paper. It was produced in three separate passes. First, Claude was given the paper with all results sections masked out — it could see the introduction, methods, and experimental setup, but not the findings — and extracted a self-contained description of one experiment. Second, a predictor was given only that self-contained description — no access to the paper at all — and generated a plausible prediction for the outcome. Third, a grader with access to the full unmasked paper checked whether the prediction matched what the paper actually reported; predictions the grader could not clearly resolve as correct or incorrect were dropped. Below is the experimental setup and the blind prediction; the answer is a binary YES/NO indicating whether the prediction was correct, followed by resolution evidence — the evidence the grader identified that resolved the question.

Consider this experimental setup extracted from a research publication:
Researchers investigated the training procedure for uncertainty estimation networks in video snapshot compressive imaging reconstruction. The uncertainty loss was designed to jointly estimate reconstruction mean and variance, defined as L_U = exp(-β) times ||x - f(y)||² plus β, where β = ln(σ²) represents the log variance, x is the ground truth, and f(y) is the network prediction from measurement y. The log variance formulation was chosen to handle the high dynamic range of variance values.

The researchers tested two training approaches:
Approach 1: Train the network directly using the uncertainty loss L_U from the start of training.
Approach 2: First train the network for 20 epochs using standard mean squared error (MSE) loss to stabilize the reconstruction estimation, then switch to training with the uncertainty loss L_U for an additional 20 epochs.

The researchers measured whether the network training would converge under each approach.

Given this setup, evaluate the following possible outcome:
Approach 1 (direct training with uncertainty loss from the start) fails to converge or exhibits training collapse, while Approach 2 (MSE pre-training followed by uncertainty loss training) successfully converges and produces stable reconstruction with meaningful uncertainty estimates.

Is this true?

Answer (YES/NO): YES